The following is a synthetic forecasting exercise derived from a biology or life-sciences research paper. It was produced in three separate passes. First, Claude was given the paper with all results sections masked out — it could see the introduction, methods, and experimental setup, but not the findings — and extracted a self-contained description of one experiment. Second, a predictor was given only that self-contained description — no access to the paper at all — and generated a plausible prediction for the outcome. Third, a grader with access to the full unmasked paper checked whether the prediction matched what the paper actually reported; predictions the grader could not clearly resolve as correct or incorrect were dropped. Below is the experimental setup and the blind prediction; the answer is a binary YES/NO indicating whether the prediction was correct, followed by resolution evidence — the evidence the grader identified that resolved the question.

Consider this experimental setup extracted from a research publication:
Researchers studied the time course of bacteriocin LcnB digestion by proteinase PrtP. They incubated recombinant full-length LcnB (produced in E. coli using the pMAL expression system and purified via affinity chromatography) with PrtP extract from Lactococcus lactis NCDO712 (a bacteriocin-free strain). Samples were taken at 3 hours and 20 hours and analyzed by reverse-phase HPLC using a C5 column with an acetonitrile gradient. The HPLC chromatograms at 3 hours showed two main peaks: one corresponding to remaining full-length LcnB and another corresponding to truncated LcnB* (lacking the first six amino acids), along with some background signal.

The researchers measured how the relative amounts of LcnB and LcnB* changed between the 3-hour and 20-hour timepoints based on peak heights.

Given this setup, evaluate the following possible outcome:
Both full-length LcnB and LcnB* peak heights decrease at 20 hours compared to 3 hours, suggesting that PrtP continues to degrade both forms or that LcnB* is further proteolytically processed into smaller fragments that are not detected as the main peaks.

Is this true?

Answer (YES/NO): NO